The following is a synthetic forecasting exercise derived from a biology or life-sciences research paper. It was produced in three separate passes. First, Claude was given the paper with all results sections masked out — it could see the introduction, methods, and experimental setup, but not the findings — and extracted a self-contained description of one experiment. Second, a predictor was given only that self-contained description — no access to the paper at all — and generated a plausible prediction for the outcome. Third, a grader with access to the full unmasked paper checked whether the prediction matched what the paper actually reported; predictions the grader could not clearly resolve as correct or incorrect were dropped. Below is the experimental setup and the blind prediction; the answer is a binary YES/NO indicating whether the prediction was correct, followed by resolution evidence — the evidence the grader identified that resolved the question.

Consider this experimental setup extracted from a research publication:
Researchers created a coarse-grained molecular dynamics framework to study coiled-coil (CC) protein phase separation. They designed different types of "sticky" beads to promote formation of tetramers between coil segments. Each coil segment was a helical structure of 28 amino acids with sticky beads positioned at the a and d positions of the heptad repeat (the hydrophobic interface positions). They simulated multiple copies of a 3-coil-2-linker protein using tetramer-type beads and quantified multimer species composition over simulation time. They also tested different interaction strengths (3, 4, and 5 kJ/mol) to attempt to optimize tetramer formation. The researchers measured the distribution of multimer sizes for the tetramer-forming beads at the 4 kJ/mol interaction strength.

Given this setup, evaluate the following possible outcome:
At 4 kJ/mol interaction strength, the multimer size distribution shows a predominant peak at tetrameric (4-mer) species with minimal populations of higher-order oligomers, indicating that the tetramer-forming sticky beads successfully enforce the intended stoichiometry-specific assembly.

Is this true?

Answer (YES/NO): NO